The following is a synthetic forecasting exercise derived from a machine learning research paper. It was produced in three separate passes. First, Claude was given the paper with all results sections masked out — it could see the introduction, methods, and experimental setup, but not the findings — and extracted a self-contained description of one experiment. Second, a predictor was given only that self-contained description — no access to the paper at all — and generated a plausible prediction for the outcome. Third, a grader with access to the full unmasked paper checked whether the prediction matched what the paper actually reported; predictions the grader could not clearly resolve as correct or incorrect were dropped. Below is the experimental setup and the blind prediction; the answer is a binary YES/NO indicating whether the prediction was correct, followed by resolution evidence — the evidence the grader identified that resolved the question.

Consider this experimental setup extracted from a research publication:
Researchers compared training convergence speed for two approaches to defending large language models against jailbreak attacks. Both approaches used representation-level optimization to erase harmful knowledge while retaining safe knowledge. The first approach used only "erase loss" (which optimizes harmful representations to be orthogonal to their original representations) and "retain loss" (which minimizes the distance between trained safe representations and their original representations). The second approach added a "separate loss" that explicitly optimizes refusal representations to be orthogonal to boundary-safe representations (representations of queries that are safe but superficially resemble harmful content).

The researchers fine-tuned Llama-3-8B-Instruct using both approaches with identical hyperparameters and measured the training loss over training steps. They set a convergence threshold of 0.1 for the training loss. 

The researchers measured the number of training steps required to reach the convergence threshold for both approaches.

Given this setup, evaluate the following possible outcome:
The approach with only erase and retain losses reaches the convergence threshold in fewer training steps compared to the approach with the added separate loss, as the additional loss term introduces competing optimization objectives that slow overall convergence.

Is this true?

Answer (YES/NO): NO